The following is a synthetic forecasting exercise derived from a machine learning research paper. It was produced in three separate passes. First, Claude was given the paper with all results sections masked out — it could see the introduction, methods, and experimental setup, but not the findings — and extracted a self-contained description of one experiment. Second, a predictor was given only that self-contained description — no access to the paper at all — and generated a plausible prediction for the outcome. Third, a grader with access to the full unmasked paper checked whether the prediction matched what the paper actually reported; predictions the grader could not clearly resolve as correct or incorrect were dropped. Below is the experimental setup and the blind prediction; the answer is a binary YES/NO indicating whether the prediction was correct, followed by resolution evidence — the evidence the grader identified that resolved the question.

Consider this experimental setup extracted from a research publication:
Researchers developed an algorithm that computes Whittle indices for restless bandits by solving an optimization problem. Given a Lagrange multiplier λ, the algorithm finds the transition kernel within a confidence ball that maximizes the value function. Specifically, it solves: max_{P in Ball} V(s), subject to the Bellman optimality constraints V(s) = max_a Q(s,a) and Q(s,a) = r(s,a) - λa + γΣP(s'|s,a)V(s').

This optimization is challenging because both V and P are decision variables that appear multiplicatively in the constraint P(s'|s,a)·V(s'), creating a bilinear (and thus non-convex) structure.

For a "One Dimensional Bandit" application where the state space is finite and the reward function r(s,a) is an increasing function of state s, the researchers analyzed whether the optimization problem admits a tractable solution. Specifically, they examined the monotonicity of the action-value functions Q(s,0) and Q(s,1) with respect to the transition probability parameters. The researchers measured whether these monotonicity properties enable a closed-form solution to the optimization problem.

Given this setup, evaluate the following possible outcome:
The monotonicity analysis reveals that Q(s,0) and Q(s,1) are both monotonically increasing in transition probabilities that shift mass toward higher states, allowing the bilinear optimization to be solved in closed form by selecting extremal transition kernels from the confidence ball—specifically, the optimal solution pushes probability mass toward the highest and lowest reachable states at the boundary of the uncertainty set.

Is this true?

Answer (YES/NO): NO